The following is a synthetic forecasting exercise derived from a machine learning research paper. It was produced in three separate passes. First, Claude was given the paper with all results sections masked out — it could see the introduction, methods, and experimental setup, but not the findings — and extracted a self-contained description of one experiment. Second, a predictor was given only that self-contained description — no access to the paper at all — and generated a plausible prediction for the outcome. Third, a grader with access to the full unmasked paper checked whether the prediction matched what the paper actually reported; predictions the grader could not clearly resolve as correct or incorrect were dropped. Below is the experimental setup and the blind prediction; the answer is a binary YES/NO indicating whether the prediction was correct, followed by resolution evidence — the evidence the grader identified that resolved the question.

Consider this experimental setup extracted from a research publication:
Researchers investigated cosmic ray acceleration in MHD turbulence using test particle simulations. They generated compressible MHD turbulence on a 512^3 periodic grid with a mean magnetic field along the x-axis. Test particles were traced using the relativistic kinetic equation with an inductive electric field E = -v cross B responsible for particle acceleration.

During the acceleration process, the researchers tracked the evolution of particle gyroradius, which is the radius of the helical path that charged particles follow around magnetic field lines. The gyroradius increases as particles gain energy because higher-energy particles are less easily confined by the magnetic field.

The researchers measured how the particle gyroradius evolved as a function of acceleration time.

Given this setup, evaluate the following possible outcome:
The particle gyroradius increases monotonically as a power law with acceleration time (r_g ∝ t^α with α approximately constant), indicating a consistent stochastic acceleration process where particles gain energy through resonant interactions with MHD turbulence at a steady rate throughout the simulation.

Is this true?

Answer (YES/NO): NO